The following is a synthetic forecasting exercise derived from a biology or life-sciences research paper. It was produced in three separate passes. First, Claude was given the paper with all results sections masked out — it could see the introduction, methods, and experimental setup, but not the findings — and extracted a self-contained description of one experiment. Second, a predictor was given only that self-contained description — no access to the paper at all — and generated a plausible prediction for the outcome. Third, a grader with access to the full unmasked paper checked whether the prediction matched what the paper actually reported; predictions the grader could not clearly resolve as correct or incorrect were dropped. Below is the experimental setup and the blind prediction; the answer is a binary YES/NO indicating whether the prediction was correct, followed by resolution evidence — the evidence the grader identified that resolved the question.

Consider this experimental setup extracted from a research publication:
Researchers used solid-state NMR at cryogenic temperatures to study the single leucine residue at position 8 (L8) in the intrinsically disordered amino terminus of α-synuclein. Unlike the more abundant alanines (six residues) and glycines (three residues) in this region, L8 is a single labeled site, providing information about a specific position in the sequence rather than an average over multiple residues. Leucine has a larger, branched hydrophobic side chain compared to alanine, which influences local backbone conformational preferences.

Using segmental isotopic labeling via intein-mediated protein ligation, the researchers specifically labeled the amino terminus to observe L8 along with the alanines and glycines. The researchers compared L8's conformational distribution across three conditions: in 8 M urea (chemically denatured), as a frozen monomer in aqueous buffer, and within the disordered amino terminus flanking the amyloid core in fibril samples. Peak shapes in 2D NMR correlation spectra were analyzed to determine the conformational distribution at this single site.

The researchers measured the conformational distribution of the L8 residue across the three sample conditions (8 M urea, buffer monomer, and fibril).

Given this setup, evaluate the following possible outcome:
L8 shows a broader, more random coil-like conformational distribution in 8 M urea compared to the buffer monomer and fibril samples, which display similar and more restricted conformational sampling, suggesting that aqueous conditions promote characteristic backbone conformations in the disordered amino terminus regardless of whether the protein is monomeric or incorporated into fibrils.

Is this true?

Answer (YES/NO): NO